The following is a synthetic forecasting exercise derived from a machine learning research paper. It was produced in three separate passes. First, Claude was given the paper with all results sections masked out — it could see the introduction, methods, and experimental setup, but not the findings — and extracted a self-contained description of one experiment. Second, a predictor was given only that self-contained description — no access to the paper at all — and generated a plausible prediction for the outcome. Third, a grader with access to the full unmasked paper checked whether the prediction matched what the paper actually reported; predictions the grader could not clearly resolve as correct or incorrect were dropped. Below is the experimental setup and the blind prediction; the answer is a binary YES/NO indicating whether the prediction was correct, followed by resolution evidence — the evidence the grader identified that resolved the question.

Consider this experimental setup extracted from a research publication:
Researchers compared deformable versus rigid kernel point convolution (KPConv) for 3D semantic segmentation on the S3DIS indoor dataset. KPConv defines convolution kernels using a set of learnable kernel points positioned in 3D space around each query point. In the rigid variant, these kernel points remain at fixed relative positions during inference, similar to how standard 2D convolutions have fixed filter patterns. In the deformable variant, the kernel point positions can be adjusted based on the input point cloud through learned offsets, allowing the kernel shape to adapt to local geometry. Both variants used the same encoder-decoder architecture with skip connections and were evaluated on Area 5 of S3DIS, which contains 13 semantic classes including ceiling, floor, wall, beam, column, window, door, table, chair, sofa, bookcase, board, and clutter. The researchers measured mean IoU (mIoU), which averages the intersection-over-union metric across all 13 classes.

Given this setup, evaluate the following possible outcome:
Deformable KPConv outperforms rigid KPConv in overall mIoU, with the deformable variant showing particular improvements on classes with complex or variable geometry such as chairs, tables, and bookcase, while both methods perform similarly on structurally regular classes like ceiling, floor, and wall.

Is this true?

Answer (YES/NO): NO